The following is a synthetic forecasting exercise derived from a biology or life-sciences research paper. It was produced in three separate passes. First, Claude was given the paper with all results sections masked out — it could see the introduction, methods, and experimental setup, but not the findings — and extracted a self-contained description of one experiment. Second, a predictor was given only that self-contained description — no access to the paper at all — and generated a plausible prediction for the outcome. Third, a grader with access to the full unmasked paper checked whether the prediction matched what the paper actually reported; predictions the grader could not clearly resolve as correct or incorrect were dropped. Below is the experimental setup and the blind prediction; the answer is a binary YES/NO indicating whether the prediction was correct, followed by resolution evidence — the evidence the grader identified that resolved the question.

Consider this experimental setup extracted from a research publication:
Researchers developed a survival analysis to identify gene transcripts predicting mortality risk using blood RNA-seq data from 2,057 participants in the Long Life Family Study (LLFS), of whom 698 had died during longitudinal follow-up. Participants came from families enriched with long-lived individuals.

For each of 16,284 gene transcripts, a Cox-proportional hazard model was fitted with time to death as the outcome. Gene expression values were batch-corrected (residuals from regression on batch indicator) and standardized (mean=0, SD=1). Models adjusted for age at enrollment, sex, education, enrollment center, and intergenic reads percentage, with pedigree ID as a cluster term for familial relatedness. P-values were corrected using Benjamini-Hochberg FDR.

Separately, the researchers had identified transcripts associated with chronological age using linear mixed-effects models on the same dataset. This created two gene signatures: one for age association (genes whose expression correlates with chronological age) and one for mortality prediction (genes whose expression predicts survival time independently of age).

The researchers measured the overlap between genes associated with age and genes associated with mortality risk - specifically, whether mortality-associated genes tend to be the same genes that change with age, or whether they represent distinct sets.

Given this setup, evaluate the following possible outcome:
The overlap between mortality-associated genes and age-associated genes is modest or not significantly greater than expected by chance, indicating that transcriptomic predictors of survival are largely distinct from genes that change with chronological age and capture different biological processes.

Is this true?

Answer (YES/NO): NO